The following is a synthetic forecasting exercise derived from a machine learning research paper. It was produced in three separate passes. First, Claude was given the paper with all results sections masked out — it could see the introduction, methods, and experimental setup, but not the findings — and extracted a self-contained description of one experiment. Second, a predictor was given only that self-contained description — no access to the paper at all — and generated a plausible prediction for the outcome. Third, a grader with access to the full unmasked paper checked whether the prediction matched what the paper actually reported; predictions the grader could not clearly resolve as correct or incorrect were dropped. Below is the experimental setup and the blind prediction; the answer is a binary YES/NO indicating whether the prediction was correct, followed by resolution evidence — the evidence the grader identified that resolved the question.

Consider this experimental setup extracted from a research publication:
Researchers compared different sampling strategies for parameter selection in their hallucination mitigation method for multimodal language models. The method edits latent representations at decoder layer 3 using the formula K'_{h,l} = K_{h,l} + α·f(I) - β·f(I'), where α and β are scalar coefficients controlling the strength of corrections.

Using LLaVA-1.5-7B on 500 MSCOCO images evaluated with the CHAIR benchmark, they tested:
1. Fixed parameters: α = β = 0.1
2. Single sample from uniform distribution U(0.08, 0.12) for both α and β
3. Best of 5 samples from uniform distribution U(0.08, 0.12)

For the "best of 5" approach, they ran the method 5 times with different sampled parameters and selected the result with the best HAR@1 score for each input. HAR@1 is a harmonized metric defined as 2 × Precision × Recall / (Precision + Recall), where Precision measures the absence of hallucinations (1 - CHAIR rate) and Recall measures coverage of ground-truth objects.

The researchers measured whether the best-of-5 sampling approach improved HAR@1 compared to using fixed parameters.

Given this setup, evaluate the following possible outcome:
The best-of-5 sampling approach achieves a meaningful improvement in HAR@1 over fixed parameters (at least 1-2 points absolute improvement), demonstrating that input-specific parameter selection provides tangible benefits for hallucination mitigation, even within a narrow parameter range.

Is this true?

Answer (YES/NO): YES